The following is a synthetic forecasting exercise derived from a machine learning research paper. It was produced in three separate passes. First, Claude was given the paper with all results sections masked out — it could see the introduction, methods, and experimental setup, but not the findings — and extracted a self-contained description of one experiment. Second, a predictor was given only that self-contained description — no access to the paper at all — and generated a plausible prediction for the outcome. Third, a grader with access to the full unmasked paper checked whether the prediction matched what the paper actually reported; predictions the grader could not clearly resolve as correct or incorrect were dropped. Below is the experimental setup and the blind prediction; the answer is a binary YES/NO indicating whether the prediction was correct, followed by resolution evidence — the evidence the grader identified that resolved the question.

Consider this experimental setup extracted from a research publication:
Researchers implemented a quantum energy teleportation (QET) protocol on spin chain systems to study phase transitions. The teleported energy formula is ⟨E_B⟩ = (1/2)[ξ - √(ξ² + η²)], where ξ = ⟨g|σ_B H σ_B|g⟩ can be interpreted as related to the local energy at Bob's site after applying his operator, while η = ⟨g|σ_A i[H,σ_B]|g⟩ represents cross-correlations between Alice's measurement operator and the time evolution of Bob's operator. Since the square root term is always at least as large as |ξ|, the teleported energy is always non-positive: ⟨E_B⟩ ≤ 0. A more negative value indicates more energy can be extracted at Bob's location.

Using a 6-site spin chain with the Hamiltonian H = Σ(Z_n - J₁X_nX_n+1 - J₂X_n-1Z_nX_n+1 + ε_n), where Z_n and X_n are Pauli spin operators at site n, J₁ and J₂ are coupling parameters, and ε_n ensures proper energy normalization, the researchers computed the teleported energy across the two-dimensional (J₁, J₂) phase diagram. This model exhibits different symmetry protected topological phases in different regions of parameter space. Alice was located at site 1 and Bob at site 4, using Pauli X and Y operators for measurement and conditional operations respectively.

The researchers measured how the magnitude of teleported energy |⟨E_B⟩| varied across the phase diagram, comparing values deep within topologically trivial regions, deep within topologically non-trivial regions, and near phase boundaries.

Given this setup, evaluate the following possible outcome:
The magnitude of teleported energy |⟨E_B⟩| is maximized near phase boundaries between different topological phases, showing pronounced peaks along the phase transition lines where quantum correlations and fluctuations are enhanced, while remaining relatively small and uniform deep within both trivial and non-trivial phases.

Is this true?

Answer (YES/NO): YES